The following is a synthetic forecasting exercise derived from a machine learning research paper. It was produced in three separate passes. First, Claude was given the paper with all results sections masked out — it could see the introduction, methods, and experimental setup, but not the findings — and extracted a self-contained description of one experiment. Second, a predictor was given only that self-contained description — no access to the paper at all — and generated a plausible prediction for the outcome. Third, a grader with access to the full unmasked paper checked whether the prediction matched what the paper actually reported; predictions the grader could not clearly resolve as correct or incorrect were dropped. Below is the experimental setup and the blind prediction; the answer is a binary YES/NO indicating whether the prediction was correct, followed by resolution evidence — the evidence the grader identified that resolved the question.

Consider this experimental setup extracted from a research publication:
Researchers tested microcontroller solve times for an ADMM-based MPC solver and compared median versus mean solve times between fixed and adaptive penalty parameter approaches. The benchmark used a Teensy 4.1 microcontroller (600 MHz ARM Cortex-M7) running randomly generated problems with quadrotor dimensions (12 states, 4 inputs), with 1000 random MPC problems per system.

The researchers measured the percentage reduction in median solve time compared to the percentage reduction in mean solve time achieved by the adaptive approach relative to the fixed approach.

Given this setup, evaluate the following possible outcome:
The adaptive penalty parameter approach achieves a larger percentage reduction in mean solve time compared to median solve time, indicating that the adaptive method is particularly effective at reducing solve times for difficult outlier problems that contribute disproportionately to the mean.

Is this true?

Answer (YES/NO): NO